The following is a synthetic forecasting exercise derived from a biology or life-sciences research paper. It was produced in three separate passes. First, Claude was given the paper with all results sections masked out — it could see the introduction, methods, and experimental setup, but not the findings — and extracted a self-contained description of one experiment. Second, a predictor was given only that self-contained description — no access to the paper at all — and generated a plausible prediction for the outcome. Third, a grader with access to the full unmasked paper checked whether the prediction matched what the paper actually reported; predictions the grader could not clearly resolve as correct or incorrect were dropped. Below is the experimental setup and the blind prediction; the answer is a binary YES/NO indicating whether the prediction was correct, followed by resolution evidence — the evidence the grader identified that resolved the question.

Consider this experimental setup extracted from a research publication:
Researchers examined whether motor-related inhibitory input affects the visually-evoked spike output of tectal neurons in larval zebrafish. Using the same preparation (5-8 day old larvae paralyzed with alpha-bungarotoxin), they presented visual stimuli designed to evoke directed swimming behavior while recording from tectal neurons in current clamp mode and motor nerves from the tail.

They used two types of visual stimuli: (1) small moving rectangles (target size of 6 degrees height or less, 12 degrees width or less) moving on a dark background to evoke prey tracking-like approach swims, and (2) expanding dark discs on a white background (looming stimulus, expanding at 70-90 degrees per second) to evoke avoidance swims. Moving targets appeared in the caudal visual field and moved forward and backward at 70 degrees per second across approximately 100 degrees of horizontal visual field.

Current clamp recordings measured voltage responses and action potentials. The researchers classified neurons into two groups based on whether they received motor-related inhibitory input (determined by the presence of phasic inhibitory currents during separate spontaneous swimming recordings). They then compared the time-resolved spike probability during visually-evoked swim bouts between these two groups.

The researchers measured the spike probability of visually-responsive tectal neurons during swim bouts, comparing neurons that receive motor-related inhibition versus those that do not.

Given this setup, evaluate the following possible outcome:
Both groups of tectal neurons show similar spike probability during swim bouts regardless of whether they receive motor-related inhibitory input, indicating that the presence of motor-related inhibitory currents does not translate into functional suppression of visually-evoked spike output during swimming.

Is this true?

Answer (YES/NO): NO